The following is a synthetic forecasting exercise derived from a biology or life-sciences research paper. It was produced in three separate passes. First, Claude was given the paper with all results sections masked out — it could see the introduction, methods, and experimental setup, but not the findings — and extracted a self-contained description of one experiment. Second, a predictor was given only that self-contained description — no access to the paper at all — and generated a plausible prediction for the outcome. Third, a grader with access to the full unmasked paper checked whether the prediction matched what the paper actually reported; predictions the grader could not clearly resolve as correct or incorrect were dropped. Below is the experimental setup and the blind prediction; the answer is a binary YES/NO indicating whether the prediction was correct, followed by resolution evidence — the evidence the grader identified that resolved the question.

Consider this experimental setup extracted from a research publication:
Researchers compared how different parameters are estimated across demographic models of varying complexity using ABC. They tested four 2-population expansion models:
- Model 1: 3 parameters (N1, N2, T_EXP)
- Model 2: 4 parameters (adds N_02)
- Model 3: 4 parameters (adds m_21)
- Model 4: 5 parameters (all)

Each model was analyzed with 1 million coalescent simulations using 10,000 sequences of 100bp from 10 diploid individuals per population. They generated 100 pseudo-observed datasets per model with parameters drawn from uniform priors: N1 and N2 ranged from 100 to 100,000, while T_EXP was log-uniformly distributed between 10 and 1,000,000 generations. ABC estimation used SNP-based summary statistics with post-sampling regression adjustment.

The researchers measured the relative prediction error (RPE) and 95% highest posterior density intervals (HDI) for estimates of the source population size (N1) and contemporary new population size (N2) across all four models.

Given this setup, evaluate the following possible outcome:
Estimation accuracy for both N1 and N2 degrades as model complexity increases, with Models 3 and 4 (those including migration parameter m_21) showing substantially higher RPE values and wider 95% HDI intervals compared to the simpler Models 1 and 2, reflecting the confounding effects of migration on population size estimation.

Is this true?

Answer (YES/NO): NO